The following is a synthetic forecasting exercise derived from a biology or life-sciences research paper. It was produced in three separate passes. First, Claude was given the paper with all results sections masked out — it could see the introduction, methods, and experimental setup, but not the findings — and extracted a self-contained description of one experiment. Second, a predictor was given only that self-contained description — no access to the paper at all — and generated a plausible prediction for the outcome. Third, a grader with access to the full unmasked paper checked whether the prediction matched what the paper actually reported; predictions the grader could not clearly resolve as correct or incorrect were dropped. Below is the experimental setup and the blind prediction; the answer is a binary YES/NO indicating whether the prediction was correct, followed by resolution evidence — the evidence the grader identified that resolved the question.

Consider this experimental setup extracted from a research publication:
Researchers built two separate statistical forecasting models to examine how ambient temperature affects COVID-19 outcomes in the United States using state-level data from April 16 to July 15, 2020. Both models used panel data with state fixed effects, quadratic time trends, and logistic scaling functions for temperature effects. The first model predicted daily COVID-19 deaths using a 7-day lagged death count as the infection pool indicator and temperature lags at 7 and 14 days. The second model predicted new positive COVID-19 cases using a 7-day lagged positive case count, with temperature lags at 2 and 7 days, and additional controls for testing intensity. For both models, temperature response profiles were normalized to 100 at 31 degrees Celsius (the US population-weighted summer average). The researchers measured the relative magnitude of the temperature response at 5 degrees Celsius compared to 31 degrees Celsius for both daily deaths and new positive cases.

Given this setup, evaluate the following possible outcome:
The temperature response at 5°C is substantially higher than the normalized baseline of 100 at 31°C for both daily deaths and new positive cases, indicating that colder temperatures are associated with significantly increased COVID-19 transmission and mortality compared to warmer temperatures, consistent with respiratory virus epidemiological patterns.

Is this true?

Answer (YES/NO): YES